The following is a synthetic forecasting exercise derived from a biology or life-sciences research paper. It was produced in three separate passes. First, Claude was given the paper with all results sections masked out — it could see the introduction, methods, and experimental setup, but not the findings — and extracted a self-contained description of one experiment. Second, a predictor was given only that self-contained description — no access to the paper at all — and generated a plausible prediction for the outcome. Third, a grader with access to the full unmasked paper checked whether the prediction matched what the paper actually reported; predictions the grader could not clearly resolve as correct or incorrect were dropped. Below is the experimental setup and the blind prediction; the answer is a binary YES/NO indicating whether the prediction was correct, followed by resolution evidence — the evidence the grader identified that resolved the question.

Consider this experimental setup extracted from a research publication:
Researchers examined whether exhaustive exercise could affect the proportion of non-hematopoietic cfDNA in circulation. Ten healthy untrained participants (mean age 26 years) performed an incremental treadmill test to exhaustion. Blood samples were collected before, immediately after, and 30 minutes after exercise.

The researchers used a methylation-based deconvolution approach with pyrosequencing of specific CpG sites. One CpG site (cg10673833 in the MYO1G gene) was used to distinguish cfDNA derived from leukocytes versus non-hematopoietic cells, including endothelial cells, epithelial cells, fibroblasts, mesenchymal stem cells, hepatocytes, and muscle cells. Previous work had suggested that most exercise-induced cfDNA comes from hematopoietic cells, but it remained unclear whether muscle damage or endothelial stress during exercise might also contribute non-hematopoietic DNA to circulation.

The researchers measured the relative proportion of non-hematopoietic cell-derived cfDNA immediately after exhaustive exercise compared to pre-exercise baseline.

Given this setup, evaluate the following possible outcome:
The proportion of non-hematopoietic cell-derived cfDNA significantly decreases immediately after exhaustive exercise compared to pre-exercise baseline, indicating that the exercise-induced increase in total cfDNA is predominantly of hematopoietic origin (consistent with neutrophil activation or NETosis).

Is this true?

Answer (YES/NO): YES